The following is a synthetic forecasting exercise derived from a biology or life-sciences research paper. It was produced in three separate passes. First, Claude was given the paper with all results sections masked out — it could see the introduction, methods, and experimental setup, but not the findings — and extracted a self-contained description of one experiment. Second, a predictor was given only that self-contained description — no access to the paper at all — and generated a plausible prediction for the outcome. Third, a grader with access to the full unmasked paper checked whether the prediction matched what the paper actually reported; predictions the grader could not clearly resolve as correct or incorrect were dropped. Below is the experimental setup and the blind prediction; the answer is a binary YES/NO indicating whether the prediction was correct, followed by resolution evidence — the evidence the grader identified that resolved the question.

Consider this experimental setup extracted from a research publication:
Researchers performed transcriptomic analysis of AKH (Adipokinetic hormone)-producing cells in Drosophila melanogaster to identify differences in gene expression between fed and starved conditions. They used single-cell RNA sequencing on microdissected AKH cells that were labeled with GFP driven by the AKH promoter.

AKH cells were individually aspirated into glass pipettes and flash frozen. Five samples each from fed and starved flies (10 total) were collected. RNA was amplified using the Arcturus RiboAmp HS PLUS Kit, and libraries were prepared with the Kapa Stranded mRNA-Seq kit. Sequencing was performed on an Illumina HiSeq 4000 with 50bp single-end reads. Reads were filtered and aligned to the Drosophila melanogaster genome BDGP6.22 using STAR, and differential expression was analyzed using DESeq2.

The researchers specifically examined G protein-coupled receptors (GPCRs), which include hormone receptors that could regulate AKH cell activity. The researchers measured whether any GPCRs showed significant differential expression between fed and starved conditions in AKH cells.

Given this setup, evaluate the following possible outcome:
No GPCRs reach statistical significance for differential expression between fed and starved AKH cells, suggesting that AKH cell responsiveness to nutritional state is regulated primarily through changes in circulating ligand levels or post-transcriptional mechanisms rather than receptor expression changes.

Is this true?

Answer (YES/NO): YES